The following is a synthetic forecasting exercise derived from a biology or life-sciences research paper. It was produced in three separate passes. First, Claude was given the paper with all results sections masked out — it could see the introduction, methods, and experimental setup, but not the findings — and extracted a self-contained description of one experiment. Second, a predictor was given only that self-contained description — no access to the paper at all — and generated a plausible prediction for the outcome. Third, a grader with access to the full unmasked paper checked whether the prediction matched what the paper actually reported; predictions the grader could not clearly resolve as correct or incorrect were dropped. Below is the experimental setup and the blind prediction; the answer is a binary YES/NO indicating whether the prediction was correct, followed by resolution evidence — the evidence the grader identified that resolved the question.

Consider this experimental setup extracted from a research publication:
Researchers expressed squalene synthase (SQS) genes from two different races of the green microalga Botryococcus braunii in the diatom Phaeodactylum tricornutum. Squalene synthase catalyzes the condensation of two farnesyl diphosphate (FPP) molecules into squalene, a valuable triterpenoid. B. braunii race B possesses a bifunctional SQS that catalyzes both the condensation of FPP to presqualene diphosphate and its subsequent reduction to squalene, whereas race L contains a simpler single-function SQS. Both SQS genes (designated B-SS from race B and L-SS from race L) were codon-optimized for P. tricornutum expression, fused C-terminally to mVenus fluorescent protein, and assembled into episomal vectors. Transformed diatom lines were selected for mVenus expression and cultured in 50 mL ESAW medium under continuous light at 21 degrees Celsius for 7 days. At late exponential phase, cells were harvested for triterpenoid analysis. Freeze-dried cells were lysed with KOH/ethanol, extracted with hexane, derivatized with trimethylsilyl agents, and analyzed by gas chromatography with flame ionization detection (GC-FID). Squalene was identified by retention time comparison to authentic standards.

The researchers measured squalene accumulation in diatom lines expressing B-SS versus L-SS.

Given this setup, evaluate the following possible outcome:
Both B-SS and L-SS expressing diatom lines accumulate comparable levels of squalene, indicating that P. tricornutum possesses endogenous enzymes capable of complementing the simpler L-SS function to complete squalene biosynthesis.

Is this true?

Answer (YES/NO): NO